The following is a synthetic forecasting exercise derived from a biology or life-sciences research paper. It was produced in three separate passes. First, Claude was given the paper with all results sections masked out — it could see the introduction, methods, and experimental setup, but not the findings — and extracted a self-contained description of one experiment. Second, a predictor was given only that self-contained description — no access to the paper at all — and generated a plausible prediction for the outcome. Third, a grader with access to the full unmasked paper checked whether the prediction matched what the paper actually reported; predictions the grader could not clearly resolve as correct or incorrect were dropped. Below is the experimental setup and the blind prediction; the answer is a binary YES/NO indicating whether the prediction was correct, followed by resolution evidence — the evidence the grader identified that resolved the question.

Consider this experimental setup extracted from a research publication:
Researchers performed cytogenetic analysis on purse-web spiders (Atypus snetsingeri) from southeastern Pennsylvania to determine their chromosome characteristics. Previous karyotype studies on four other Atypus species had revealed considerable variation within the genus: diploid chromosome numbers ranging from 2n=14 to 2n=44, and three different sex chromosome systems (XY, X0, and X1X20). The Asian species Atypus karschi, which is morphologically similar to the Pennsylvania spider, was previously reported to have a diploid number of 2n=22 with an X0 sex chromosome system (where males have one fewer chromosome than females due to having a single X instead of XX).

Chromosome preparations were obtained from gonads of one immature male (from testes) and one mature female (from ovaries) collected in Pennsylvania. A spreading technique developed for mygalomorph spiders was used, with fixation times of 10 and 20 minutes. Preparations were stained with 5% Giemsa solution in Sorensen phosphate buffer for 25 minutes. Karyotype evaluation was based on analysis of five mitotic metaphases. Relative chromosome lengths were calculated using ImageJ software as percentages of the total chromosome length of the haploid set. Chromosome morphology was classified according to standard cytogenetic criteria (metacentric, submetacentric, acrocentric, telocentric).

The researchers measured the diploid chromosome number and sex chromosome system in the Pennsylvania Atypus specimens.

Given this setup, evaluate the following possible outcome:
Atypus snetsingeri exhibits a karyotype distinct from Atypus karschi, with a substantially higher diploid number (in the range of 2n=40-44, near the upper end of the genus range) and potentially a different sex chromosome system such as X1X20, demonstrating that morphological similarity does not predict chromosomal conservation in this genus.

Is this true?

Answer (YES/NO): NO